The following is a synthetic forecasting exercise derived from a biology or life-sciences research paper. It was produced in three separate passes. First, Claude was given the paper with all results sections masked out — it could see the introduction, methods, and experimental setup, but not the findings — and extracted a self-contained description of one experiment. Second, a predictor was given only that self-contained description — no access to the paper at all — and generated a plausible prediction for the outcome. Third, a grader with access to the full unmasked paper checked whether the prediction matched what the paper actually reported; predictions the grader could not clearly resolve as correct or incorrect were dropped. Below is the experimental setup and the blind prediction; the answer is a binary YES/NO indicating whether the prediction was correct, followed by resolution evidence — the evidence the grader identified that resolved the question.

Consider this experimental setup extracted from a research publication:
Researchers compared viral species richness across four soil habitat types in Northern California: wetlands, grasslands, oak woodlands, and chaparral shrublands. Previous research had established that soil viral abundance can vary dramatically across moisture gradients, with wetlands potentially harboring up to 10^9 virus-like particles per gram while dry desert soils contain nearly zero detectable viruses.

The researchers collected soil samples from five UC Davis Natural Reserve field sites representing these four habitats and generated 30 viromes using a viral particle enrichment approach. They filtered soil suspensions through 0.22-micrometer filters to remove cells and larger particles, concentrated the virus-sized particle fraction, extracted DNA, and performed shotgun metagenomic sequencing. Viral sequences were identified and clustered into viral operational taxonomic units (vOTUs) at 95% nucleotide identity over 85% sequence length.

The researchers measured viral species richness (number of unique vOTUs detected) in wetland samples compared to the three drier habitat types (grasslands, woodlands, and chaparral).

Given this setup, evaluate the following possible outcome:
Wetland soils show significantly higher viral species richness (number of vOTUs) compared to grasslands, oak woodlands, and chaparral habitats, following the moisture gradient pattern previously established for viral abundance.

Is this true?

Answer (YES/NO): NO